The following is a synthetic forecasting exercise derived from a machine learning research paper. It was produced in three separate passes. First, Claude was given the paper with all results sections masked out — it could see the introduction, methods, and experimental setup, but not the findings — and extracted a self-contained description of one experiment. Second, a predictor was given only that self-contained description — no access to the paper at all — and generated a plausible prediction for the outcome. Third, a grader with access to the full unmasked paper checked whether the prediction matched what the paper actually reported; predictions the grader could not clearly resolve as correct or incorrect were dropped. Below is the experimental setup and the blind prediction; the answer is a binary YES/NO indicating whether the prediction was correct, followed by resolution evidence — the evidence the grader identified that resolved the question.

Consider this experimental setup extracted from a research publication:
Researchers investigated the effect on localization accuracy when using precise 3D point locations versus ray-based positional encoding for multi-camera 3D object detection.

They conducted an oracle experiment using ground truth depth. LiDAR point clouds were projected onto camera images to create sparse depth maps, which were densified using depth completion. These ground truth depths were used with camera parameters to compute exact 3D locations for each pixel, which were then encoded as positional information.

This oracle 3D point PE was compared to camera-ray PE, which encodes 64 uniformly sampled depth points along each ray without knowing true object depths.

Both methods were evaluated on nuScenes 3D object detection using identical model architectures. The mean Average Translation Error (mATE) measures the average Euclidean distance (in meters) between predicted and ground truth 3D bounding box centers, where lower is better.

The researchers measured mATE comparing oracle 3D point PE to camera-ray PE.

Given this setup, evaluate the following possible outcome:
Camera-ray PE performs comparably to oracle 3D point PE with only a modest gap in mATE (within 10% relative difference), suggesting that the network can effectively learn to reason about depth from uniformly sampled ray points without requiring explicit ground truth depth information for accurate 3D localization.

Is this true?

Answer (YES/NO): NO